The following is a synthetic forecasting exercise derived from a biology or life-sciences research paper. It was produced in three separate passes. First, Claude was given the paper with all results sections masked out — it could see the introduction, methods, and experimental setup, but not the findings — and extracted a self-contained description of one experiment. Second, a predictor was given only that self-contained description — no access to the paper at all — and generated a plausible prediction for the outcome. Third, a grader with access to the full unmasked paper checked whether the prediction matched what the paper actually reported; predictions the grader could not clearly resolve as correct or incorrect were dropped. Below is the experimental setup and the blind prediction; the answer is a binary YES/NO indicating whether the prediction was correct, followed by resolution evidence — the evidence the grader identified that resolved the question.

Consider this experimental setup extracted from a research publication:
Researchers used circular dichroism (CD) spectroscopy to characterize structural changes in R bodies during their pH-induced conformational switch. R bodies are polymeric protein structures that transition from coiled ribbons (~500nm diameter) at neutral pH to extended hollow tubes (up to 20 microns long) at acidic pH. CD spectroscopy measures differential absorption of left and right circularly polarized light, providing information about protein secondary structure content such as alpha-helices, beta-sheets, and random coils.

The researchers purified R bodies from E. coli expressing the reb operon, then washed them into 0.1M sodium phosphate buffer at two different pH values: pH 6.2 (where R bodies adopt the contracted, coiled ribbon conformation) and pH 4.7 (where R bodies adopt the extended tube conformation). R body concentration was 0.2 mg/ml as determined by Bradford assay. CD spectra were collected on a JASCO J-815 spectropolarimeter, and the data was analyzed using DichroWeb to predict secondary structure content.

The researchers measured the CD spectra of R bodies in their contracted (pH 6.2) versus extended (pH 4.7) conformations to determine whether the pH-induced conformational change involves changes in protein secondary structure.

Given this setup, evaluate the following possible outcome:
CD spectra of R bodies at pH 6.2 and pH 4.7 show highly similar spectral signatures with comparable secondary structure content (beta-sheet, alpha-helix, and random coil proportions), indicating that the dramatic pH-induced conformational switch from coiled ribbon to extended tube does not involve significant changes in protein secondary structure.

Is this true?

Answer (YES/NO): NO